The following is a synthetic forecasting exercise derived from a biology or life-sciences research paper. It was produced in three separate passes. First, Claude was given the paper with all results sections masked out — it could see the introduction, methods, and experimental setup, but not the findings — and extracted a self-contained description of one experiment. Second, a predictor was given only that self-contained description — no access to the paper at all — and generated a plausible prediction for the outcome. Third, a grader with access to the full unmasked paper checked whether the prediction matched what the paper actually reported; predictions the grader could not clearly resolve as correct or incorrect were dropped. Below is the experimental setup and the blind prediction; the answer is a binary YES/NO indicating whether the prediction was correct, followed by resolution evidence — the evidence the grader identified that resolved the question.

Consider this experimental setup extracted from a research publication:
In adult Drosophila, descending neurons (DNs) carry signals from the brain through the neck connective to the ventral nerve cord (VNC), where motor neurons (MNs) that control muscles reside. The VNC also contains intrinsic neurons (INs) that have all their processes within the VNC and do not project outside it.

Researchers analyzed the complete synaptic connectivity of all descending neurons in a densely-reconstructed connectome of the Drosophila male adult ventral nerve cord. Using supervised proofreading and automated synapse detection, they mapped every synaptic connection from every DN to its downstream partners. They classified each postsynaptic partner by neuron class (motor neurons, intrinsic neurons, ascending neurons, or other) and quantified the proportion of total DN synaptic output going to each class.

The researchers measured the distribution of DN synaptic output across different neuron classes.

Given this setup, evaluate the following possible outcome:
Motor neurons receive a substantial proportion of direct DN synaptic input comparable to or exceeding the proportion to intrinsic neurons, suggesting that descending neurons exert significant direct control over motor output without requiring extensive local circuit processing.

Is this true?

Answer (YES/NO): NO